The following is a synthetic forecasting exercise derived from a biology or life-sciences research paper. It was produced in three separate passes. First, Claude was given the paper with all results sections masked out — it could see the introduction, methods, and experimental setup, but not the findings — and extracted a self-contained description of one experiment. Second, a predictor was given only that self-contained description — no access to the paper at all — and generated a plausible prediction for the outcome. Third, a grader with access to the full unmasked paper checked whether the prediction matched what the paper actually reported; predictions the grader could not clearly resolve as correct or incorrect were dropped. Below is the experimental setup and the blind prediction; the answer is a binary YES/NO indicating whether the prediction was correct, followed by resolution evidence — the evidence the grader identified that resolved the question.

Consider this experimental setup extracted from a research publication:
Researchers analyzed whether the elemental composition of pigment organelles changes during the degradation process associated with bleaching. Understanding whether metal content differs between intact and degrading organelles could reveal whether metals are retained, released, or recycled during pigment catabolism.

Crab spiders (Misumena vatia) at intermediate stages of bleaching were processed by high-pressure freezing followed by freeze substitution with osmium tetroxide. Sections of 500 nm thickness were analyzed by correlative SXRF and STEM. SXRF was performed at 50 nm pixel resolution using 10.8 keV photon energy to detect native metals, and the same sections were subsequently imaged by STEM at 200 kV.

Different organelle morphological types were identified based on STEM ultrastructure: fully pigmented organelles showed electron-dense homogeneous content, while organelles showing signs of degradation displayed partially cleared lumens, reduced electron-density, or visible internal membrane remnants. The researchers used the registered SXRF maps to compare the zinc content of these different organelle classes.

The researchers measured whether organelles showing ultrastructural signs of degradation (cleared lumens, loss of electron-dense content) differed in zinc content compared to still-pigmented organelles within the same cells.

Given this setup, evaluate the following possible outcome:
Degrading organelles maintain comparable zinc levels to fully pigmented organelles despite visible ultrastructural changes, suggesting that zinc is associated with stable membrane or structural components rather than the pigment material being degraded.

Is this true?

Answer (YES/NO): NO